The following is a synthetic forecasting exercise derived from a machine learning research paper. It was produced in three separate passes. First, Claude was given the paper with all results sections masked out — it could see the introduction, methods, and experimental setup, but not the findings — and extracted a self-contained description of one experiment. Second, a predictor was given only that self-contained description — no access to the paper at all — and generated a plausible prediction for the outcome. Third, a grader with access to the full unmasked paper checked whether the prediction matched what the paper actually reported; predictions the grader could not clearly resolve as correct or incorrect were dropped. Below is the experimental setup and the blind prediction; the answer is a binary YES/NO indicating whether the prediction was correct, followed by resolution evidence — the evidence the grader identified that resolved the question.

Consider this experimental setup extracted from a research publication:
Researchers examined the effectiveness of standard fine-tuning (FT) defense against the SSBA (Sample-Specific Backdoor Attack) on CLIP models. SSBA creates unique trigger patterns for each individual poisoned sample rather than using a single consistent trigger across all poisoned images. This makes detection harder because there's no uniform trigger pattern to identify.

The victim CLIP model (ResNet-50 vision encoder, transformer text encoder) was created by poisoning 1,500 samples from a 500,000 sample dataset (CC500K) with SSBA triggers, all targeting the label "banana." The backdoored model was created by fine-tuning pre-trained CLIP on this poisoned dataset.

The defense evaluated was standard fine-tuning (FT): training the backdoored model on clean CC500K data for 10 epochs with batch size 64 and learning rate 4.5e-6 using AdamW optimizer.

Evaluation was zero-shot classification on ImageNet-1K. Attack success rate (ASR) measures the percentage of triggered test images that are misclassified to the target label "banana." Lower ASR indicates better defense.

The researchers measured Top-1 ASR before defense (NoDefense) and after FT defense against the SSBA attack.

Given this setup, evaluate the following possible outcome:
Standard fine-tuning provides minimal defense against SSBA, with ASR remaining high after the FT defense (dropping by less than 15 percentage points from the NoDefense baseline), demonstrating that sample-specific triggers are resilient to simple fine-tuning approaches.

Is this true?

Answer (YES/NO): NO